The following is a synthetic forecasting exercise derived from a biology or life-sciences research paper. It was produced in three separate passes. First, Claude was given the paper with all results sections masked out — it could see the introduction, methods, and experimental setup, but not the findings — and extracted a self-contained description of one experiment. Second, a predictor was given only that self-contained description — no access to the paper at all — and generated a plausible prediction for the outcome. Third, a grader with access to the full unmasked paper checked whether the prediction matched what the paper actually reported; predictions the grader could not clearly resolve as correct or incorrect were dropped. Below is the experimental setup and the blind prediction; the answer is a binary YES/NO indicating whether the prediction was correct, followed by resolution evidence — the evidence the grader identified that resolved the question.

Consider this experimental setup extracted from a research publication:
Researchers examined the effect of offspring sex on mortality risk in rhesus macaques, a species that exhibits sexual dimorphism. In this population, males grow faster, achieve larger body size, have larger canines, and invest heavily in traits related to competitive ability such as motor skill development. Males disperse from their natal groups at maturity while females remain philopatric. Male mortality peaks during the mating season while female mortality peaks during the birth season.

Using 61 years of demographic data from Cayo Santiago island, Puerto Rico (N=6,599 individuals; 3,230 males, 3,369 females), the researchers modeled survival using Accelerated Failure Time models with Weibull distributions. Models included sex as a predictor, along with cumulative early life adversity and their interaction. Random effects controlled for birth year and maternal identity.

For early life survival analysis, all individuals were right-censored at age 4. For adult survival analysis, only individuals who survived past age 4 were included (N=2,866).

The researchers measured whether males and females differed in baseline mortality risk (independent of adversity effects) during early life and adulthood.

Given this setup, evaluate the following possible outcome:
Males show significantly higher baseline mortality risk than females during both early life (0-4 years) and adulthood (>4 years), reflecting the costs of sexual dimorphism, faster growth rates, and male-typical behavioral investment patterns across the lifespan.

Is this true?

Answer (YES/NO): NO